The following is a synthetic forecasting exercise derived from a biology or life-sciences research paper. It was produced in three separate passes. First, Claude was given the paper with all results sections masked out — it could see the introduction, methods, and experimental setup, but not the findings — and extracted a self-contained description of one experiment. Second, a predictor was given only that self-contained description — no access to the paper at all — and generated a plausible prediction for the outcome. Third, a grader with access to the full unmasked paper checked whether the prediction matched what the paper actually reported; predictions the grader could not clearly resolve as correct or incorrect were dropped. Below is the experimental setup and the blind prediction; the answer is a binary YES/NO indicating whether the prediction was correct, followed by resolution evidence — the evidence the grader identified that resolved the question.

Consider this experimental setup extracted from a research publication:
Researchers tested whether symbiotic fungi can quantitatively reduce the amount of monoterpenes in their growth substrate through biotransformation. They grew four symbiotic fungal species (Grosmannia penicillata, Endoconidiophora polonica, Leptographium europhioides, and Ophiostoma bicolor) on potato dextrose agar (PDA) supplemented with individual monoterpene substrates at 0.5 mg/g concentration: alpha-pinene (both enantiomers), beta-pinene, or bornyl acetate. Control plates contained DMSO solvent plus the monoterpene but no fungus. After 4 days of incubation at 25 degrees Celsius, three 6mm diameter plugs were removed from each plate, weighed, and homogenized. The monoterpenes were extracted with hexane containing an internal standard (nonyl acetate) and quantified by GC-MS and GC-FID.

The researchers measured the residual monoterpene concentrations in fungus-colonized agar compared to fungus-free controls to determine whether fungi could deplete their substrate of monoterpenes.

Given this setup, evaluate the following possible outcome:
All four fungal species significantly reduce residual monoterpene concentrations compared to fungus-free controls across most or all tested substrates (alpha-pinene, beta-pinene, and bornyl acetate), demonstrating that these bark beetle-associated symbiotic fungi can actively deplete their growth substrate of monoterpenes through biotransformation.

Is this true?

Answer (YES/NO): NO